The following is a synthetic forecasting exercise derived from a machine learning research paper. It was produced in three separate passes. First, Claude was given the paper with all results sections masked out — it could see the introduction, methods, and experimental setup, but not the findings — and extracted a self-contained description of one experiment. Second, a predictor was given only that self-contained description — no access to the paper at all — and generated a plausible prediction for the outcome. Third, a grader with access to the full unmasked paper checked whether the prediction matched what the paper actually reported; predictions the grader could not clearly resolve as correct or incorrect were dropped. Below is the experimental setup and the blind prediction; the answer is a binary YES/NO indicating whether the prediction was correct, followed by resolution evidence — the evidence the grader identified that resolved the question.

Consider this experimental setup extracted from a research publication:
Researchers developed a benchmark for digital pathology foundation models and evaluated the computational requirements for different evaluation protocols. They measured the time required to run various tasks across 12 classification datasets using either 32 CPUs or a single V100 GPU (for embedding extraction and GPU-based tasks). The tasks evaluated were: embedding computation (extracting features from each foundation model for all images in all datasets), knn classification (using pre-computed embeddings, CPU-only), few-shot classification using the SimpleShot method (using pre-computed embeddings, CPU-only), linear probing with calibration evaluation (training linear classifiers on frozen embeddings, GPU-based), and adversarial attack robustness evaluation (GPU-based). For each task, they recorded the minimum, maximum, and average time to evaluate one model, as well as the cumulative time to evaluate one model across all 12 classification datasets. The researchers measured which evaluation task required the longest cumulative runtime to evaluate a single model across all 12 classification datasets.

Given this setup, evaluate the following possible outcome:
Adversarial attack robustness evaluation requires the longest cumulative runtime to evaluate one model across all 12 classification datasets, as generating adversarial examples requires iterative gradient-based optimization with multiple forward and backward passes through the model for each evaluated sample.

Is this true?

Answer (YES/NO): NO